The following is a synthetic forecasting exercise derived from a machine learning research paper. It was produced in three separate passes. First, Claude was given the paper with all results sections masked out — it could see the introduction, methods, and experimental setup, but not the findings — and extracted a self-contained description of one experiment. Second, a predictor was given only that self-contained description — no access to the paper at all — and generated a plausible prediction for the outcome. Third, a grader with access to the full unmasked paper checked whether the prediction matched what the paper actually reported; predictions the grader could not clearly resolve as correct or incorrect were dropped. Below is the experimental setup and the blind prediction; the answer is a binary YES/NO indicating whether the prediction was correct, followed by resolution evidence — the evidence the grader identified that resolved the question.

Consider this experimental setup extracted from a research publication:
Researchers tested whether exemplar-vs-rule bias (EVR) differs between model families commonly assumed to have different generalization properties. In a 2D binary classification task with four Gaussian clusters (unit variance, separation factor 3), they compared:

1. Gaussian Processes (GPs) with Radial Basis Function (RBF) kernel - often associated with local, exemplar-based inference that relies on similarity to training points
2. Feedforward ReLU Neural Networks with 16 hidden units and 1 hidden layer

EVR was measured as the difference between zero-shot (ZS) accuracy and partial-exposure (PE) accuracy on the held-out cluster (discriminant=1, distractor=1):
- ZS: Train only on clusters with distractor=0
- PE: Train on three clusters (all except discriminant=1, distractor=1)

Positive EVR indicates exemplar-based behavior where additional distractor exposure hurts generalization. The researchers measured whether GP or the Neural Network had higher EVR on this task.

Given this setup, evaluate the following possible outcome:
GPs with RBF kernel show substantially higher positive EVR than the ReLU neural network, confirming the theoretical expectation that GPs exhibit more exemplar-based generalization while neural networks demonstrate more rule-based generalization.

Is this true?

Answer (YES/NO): YES